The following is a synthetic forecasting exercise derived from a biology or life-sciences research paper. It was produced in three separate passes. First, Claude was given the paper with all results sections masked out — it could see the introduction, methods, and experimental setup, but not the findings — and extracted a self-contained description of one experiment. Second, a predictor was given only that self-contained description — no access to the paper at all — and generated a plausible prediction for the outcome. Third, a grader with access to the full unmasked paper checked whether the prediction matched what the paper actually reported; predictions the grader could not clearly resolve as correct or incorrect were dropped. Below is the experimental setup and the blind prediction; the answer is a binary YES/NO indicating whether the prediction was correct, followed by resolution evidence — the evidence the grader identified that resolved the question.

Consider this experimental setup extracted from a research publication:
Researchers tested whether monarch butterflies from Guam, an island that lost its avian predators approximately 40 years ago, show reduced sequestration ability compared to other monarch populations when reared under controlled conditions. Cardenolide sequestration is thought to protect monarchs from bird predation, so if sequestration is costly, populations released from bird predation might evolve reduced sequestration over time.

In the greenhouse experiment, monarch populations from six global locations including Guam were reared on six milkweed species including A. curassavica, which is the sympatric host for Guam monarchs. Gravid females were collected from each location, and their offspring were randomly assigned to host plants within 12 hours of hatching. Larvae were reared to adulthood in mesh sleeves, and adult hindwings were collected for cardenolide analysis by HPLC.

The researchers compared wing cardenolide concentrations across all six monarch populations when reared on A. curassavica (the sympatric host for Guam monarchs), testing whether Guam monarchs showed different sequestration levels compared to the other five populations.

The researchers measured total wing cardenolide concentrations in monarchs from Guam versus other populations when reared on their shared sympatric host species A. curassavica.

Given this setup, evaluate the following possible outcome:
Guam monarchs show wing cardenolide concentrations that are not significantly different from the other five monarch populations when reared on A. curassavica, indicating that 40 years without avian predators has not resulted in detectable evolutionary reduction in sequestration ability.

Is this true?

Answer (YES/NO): NO